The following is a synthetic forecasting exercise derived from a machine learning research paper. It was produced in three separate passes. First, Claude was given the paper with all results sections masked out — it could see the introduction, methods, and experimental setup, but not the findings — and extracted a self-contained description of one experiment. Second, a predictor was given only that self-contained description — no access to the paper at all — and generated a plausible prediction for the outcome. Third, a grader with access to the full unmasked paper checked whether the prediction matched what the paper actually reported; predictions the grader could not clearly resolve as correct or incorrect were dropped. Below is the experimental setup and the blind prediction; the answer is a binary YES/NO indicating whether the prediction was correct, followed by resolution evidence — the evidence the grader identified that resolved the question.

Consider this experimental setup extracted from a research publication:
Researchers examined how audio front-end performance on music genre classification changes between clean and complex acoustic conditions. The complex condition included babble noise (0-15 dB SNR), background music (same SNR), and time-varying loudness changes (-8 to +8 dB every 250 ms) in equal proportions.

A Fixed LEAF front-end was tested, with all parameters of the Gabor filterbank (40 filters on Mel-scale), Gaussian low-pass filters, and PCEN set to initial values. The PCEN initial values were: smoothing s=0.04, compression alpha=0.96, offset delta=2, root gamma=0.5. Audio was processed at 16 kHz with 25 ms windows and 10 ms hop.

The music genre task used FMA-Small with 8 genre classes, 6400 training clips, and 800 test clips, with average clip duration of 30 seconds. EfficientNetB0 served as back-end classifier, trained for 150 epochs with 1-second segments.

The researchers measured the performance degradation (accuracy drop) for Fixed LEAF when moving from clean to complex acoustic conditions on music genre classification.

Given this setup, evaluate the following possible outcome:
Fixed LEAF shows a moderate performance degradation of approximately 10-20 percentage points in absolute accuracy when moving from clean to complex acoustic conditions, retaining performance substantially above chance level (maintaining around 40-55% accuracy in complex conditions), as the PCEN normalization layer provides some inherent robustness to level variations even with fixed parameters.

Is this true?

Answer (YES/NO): NO